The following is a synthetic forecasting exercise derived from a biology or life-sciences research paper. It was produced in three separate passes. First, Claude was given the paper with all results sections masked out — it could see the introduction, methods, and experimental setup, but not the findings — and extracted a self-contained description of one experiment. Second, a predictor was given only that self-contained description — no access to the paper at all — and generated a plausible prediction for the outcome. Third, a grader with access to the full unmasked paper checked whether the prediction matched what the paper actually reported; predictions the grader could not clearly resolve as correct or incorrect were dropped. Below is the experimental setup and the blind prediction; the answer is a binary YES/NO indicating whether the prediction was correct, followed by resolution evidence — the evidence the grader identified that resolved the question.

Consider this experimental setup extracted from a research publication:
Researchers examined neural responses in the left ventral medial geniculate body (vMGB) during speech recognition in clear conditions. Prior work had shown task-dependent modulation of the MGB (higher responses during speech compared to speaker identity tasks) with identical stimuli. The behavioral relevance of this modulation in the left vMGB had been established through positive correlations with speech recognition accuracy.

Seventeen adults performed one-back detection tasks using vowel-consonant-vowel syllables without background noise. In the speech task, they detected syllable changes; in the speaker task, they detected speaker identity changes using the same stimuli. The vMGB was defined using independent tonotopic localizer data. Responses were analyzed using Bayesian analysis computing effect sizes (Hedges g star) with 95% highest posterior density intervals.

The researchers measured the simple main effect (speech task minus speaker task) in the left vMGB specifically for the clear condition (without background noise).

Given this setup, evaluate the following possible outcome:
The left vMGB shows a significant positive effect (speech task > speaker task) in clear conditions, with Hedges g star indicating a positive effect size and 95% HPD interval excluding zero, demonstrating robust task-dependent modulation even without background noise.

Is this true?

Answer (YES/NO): NO